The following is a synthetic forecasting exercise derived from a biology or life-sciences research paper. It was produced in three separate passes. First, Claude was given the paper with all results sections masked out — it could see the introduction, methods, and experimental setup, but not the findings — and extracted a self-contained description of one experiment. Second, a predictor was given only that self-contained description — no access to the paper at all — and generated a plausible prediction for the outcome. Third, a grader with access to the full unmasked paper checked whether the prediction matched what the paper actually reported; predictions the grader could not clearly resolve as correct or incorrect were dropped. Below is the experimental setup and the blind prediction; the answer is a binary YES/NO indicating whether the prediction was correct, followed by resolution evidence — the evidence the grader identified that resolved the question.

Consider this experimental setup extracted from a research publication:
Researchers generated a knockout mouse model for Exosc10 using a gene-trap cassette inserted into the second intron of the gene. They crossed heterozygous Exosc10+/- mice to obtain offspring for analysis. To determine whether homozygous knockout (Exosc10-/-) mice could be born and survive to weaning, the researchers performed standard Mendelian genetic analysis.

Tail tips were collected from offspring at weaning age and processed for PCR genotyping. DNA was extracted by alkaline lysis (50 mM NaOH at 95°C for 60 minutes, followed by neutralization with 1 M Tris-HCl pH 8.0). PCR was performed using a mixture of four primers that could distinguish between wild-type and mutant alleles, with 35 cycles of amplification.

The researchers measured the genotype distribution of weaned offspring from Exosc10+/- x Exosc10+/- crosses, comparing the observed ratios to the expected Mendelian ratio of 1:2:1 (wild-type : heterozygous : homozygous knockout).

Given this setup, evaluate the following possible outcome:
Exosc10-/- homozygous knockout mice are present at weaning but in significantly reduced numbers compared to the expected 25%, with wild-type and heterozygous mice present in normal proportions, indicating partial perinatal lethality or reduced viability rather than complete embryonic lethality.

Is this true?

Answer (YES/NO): NO